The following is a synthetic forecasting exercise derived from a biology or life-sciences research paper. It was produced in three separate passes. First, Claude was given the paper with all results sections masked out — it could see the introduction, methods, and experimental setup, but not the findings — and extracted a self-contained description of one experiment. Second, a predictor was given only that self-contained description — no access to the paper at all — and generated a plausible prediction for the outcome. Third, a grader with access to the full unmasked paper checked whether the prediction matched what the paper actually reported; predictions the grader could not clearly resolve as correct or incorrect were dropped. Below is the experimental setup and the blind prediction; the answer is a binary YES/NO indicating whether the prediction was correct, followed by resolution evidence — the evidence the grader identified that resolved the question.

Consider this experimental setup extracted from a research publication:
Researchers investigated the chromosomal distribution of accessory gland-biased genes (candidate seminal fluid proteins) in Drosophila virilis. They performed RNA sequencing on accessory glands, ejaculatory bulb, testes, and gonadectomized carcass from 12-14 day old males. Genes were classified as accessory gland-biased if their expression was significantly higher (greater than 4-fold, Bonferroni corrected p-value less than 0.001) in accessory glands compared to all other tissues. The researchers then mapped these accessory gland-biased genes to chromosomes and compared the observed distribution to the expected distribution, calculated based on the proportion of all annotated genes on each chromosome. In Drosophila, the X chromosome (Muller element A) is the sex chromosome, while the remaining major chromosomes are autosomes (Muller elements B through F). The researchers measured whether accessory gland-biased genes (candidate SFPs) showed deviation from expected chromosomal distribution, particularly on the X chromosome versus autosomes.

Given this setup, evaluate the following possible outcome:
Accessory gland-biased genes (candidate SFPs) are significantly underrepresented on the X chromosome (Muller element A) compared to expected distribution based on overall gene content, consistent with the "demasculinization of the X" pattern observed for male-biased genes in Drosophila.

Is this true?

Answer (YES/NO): YES